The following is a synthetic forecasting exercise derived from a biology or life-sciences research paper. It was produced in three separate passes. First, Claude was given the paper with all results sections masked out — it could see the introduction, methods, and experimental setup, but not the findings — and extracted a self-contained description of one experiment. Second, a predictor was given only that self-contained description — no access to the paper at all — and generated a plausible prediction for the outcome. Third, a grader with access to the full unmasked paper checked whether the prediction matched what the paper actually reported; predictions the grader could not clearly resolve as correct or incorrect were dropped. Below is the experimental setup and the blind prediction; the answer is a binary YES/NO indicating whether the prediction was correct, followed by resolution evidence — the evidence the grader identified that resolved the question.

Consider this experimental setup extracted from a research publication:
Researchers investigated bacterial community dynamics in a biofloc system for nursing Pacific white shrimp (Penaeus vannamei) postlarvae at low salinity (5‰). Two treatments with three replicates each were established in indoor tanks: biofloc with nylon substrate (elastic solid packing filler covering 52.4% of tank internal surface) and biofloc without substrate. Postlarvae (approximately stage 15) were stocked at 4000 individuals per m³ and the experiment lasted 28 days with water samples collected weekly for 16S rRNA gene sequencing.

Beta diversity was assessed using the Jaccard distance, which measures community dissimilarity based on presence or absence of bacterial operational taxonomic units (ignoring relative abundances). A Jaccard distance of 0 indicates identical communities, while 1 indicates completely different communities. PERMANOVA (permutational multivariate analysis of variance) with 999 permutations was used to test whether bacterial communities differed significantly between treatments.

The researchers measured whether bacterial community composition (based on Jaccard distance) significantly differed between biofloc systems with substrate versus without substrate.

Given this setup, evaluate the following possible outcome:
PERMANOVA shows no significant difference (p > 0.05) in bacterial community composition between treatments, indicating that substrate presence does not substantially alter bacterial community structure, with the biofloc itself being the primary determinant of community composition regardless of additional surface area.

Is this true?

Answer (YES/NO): NO